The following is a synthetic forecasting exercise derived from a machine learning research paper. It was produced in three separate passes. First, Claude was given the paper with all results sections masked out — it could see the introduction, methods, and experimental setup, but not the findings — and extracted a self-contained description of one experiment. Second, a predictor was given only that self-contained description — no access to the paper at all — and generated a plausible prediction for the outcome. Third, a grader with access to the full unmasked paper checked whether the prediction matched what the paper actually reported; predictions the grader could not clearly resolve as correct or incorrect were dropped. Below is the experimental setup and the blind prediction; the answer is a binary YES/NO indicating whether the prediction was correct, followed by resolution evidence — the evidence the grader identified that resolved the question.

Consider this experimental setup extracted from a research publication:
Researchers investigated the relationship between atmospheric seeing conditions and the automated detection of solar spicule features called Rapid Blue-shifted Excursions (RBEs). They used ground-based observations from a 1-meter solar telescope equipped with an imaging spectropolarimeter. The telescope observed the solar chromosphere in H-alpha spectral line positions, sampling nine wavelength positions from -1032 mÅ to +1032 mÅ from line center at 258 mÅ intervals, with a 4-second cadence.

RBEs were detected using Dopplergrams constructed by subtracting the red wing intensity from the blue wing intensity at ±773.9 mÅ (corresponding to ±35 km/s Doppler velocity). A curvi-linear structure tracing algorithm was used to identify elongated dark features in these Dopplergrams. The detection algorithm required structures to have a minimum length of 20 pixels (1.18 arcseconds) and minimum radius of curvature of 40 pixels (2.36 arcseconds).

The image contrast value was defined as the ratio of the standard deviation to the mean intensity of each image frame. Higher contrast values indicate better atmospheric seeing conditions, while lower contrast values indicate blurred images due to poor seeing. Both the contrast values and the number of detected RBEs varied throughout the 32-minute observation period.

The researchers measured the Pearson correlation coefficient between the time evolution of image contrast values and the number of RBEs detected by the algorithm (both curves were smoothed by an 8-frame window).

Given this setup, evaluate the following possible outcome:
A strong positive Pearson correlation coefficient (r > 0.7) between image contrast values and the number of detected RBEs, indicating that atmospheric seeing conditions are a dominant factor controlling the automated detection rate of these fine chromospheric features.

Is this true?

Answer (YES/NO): YES